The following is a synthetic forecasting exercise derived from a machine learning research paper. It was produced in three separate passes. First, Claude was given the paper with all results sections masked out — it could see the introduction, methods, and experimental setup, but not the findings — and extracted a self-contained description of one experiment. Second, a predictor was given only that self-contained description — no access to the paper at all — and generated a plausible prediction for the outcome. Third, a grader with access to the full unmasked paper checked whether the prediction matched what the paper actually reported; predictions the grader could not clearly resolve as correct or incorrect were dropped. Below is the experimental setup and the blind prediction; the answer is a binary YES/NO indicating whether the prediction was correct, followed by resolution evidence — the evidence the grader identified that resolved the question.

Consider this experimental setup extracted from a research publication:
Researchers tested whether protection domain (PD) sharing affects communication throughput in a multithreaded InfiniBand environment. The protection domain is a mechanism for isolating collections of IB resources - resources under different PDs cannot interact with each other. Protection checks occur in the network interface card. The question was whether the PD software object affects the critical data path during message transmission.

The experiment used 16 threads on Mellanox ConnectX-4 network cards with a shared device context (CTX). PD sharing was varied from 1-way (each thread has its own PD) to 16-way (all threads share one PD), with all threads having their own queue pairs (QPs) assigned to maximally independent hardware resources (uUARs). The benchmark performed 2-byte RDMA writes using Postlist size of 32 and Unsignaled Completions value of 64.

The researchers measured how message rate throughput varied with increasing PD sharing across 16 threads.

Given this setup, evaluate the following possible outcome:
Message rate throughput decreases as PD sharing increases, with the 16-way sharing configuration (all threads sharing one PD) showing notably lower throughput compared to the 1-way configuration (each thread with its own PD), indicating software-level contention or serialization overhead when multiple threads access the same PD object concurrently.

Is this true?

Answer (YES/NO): NO